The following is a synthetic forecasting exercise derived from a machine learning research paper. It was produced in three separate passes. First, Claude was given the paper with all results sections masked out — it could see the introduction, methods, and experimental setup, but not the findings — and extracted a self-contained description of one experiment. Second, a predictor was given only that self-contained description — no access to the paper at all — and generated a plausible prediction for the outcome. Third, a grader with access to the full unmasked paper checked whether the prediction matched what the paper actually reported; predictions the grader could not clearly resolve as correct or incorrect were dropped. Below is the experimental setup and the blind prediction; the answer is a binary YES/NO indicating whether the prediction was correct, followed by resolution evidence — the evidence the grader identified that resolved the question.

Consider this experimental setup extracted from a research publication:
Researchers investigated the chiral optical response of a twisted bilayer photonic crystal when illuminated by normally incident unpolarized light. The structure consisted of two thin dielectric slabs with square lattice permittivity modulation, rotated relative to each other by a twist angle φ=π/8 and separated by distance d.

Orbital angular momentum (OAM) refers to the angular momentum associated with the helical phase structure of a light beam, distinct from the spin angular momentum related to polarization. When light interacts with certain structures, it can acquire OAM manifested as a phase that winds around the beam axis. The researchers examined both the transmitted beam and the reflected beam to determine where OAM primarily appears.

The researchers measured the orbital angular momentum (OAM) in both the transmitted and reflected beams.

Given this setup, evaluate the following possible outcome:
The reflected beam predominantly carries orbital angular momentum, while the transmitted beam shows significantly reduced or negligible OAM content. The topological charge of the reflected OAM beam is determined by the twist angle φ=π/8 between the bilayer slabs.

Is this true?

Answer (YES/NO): NO